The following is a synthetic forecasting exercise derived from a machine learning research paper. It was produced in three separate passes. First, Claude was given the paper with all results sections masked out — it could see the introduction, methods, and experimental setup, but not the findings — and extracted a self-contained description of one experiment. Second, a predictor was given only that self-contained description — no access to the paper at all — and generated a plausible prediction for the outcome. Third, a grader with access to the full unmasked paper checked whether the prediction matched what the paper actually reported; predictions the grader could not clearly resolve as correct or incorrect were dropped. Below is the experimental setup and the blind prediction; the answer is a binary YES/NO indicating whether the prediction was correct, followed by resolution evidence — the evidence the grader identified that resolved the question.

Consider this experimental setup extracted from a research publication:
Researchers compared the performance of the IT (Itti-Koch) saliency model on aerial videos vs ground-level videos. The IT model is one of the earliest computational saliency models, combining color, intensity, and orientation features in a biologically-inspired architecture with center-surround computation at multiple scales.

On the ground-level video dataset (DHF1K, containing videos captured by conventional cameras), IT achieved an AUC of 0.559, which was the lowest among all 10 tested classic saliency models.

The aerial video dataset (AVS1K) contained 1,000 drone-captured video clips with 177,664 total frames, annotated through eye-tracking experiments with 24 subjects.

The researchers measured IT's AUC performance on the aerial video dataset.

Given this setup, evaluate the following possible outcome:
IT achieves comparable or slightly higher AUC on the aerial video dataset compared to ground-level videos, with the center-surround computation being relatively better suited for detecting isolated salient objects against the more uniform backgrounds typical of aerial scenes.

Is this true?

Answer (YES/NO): NO